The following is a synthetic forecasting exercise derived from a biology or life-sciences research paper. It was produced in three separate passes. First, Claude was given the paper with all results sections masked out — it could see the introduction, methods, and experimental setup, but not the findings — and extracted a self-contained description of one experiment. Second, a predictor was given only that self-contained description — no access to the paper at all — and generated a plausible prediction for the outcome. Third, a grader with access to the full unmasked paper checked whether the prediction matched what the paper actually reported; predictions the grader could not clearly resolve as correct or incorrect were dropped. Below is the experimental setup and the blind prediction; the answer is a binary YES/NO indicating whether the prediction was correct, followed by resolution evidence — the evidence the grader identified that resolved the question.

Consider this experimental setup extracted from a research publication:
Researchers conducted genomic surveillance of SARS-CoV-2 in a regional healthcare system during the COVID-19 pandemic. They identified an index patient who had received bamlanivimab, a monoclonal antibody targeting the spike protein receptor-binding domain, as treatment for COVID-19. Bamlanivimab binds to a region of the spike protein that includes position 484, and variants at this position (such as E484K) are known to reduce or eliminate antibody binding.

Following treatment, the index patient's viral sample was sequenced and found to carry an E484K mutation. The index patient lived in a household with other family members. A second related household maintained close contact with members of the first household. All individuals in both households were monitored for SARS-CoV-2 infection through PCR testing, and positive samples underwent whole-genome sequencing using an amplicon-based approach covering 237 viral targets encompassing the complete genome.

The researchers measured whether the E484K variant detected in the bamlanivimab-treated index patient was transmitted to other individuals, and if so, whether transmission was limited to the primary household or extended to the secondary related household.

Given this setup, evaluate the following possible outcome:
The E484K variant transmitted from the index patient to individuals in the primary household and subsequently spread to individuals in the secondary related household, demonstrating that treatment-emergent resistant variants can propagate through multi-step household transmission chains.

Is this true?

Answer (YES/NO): NO